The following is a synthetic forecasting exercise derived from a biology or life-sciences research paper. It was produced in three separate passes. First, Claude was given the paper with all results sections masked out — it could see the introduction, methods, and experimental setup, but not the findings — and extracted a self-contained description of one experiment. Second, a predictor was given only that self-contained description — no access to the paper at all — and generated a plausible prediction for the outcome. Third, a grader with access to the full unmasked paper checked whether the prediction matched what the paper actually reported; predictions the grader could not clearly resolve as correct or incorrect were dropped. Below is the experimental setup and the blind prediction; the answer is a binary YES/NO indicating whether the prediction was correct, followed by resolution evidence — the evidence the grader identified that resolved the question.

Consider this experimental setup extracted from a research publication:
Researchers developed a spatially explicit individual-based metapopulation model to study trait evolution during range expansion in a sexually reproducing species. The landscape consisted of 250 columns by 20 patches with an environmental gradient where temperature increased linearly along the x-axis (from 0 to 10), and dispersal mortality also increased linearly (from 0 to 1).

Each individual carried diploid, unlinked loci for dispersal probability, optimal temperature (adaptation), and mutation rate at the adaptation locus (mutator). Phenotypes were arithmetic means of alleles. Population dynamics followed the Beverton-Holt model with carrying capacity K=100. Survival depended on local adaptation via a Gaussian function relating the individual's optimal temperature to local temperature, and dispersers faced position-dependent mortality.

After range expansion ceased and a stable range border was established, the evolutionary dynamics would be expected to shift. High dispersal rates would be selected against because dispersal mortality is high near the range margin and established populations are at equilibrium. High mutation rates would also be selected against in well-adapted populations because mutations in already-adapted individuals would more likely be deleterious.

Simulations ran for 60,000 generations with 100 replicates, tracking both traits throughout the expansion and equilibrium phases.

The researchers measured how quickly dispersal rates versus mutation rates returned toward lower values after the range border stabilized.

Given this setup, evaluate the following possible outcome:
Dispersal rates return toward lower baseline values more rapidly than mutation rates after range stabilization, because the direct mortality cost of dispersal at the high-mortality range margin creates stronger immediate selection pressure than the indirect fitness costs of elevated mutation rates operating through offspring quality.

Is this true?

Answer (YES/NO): YES